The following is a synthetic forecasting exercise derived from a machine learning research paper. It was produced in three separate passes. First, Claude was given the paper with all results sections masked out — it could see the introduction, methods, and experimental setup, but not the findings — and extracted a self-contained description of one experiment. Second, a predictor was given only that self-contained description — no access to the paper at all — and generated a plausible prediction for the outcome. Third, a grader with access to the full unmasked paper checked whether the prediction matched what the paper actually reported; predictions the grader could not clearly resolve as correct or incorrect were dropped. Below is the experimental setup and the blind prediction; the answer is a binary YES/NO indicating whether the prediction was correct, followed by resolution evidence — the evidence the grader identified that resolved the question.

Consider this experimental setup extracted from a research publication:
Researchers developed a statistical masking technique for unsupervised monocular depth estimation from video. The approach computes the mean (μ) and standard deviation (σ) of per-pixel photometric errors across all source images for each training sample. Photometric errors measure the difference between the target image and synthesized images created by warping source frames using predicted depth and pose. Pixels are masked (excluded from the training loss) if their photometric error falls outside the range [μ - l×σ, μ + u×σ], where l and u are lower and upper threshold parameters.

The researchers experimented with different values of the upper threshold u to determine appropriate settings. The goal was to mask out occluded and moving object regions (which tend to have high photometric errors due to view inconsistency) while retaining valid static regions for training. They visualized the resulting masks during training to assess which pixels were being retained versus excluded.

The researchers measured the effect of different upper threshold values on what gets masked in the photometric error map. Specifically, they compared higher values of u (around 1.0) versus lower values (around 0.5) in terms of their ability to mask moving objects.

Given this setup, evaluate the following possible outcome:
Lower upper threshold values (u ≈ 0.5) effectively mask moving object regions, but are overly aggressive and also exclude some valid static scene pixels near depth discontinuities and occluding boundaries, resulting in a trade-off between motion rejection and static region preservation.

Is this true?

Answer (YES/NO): NO